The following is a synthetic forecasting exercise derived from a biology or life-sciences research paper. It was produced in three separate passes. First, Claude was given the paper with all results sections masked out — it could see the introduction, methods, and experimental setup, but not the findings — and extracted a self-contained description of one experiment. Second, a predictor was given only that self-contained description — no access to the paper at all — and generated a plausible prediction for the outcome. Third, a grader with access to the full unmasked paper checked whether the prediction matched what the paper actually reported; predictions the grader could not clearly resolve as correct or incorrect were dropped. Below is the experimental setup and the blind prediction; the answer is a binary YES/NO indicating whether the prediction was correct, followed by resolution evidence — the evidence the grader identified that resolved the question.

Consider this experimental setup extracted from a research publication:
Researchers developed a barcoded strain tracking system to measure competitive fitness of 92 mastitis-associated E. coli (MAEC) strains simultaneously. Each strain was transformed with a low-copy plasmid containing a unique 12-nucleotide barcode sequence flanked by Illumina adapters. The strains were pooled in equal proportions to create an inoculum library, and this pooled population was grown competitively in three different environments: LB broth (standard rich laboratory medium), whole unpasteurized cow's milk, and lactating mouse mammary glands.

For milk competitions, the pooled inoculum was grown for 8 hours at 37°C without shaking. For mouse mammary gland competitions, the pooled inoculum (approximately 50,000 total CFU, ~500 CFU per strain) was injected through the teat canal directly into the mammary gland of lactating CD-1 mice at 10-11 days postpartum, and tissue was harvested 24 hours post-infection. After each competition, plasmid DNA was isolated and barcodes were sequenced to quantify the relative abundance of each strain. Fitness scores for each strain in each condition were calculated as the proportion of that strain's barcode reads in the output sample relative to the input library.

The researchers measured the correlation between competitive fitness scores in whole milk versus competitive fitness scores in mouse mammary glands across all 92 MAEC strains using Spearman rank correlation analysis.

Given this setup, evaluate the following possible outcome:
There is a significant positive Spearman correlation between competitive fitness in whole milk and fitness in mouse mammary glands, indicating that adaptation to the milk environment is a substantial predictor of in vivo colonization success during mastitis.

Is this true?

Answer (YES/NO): YES